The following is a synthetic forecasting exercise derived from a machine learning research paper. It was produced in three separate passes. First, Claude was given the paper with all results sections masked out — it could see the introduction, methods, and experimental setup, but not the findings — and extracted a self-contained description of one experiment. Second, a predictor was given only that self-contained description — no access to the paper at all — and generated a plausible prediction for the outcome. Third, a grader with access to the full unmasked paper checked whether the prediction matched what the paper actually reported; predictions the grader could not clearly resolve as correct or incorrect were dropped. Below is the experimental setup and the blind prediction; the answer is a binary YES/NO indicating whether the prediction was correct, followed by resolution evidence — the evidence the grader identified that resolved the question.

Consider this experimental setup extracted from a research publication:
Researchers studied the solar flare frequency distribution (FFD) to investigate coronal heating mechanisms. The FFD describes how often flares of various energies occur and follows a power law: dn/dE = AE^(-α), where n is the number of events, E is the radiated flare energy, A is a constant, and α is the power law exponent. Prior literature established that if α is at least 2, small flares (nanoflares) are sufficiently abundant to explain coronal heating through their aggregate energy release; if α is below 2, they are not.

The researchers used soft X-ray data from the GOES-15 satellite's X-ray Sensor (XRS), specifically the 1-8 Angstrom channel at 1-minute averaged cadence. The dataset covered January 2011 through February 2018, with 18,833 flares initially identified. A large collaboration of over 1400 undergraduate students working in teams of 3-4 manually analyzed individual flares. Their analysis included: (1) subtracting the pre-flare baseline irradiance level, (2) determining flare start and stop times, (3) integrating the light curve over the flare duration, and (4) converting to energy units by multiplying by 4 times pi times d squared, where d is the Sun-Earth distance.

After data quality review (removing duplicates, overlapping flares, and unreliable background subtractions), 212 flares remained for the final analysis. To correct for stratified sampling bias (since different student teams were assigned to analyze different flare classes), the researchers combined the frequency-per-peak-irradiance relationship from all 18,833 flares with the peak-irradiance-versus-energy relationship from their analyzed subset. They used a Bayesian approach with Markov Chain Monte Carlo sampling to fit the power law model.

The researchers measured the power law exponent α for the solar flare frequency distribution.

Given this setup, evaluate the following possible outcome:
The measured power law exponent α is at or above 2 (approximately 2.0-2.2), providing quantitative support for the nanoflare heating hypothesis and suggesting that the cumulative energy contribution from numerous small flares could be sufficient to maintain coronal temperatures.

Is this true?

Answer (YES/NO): NO